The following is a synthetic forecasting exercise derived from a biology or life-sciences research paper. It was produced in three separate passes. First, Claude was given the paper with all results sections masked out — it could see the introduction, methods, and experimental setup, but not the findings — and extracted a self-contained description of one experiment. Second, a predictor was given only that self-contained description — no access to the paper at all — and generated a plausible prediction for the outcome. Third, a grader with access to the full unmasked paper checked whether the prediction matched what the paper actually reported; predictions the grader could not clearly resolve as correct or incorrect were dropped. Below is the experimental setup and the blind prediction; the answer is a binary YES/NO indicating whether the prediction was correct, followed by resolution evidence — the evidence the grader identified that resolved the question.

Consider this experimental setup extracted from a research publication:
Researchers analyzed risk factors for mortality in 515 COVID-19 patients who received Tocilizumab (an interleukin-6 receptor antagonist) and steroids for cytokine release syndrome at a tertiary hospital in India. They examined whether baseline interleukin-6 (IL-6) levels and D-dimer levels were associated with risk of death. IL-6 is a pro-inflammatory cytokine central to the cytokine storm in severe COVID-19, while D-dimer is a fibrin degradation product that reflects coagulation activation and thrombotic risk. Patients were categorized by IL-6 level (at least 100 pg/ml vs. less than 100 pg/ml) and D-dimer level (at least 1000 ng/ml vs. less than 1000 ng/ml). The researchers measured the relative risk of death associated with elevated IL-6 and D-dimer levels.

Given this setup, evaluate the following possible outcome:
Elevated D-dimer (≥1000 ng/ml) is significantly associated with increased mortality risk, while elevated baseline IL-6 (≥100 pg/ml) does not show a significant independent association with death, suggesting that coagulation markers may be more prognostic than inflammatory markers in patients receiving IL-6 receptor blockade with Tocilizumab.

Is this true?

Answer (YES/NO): NO